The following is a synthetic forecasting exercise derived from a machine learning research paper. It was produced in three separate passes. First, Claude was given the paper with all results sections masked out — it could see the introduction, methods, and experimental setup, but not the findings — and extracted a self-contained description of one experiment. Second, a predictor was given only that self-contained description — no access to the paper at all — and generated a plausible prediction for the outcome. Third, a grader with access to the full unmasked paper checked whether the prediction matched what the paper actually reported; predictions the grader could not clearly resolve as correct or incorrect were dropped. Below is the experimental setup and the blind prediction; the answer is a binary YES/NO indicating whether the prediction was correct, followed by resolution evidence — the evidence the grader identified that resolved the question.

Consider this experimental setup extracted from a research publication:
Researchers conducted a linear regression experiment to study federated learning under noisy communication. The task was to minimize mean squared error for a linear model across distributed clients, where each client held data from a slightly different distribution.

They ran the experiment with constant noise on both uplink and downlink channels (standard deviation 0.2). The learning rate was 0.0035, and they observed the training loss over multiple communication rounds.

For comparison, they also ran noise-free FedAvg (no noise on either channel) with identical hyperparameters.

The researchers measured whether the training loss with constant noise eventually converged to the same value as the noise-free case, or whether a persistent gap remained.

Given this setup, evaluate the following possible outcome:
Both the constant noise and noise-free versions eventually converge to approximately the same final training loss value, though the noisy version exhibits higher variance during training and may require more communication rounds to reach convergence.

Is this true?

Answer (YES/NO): NO